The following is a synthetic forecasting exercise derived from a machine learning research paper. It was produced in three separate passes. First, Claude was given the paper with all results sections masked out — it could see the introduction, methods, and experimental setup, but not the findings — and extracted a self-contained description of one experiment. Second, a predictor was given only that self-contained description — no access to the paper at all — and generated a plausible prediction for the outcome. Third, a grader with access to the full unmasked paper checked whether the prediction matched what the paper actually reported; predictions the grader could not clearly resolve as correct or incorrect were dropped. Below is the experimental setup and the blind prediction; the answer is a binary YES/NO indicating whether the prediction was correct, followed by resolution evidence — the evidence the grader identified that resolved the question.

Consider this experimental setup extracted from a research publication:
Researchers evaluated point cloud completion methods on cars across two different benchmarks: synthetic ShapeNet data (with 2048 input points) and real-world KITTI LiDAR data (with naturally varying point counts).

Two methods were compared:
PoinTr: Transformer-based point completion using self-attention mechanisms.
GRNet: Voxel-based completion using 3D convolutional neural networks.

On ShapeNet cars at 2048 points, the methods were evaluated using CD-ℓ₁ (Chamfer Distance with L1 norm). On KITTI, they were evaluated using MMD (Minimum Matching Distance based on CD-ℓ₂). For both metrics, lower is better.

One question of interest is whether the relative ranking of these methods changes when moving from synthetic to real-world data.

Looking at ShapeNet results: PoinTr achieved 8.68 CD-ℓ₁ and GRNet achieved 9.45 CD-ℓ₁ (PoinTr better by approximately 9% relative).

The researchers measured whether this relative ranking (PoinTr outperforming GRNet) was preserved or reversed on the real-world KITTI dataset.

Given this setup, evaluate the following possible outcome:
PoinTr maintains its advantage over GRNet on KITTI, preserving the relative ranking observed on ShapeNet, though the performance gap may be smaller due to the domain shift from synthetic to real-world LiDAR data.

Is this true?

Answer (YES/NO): YES